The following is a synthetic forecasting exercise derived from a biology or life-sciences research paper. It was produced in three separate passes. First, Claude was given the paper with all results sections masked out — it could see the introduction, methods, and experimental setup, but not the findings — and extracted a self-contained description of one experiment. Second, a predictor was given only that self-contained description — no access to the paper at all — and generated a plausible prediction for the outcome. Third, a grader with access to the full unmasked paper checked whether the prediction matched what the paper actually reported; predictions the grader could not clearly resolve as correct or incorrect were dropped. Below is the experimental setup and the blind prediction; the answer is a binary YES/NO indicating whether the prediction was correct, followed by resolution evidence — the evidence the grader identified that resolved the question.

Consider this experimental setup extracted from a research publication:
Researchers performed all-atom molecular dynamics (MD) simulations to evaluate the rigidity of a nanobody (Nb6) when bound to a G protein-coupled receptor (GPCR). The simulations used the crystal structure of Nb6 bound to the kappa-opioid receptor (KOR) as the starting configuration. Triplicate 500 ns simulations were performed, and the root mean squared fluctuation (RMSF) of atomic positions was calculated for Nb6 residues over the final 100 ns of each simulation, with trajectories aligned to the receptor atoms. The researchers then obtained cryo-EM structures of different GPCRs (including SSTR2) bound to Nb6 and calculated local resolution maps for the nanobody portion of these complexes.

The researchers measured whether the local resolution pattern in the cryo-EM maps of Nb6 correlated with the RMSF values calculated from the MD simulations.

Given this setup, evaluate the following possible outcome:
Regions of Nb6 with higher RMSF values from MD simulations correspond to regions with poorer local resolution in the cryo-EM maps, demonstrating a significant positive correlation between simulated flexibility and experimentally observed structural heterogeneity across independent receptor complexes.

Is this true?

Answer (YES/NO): YES